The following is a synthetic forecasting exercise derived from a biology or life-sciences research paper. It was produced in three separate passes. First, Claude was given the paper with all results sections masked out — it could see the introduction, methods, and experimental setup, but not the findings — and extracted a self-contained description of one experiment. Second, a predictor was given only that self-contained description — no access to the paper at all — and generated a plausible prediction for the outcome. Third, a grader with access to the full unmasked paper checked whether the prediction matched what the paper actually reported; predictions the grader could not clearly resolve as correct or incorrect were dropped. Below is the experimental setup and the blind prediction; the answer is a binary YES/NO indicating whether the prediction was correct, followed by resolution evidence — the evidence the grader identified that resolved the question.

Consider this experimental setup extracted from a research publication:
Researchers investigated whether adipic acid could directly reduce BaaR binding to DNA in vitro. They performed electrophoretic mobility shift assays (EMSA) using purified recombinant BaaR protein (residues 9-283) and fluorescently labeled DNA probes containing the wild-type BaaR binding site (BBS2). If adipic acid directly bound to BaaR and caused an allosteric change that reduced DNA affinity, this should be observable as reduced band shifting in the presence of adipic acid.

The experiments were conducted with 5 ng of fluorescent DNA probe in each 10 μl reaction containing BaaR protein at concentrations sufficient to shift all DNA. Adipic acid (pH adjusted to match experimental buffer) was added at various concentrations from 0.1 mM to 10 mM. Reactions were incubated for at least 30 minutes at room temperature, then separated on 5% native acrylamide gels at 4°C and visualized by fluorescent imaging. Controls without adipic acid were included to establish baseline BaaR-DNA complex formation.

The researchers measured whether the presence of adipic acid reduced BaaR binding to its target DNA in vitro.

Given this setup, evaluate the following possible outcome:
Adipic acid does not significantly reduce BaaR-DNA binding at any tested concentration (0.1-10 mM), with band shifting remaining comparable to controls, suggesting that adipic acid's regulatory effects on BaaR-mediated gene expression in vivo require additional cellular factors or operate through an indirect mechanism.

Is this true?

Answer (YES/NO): YES